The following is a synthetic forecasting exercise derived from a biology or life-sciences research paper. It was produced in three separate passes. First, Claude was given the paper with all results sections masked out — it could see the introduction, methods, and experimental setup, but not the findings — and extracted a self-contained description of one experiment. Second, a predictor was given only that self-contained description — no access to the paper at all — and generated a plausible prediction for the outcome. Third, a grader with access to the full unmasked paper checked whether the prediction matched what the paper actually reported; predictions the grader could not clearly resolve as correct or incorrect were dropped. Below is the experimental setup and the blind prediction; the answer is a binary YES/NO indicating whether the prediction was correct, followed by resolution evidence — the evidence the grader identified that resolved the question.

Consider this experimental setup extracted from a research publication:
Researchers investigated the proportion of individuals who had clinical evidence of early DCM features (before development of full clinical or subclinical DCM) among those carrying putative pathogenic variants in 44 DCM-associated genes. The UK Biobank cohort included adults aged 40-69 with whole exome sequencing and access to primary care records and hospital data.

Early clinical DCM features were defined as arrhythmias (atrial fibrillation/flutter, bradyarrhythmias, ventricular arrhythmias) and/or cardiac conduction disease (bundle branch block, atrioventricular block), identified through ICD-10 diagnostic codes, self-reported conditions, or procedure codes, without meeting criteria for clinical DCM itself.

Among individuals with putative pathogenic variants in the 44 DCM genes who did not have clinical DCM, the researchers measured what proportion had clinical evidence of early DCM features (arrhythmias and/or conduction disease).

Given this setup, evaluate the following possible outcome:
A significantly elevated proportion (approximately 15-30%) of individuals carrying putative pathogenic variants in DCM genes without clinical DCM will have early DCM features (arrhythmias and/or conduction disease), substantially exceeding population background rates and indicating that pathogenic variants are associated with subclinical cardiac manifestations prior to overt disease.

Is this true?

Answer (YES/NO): NO